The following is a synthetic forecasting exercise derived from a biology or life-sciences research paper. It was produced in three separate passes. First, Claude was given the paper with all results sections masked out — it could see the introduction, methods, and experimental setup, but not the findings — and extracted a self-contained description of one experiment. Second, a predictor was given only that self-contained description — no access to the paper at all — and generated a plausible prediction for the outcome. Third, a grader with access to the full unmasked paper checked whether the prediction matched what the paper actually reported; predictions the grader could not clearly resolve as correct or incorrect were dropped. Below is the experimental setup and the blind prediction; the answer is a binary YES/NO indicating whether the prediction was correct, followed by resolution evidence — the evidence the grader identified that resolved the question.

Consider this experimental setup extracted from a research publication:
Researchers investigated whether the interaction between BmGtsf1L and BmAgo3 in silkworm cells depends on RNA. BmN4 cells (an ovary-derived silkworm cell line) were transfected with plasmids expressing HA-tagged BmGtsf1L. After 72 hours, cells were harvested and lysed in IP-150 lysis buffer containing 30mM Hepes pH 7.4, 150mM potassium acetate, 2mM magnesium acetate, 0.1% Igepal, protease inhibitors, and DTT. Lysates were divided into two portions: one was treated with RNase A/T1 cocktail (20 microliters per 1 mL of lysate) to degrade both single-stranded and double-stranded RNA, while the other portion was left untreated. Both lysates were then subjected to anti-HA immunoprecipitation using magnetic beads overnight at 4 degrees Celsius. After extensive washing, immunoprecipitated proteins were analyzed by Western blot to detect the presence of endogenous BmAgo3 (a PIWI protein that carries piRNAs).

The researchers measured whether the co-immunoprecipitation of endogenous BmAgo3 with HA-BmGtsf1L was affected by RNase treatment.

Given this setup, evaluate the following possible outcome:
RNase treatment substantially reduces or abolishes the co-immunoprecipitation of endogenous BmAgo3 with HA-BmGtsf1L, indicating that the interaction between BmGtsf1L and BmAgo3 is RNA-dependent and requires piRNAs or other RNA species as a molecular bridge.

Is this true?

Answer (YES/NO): NO